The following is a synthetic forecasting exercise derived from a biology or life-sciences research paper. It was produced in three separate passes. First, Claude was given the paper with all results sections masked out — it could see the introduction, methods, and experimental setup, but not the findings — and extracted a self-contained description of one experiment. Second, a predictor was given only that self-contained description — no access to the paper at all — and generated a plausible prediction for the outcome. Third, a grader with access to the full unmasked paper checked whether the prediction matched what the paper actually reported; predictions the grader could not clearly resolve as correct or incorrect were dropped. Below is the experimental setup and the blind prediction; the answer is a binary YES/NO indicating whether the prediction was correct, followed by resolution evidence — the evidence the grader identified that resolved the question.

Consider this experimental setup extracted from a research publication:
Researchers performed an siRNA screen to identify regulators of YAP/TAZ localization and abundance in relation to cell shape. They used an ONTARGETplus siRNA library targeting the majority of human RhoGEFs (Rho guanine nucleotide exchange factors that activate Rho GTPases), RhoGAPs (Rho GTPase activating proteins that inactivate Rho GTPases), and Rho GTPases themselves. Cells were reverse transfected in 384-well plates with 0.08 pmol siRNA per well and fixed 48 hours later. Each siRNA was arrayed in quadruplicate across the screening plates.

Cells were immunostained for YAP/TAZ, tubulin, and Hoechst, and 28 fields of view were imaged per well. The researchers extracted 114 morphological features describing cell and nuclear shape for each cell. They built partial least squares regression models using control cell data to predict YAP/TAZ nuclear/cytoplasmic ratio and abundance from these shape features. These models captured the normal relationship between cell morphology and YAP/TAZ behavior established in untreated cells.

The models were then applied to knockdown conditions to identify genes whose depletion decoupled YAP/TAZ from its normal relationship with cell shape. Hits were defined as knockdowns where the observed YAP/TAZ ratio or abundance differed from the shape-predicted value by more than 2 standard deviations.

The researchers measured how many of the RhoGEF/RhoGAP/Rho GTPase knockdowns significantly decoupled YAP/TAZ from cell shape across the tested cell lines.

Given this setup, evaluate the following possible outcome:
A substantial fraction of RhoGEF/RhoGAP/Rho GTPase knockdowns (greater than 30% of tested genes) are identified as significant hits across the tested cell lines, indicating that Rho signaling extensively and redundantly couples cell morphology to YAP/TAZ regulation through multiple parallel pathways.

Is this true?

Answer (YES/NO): NO